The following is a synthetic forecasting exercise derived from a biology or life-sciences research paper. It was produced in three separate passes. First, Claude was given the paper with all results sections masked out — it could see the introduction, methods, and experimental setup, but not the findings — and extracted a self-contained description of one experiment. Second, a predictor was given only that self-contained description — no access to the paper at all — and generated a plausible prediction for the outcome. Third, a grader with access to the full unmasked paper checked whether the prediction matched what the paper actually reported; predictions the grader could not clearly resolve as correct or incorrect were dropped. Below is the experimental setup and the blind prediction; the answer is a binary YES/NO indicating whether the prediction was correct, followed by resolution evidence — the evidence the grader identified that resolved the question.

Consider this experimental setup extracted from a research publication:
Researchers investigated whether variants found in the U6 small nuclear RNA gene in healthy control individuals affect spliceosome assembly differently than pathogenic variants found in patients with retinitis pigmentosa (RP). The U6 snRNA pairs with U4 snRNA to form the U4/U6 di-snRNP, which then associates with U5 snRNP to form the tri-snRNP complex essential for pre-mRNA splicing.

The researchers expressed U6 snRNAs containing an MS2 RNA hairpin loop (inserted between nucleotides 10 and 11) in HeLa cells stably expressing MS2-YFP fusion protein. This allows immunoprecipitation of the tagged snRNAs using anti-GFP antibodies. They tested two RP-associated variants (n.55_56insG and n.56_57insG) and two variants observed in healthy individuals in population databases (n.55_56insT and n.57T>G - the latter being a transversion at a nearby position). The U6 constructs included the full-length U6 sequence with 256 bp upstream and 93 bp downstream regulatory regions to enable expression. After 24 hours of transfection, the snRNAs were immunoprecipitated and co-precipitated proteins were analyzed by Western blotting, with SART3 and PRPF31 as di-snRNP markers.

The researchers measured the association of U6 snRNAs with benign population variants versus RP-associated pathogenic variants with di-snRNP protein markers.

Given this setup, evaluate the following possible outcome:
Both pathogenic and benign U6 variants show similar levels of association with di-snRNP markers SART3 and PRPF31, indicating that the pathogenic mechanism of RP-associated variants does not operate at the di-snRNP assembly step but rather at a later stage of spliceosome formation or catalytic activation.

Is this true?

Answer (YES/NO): NO